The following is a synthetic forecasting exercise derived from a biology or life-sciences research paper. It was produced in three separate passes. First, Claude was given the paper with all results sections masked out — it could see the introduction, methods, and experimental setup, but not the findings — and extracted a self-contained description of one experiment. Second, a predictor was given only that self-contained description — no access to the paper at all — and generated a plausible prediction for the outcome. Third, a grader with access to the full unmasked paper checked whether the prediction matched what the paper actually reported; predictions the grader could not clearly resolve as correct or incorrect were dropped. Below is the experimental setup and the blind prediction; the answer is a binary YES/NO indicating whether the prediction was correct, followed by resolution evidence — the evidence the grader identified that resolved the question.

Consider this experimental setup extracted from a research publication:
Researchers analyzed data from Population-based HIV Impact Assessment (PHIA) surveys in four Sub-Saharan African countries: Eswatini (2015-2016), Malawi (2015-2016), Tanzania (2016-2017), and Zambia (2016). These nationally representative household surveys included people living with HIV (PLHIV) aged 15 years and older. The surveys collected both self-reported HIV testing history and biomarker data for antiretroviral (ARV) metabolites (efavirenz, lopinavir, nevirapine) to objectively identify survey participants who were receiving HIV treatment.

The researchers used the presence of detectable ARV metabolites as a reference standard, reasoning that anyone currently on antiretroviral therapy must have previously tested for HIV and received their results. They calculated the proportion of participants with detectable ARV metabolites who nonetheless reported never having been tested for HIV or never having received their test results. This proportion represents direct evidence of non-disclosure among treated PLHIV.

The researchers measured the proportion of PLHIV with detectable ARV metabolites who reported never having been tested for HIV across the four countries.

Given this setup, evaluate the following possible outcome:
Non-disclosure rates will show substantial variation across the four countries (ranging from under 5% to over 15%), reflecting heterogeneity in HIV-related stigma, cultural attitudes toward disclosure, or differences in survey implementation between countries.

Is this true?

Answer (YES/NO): NO